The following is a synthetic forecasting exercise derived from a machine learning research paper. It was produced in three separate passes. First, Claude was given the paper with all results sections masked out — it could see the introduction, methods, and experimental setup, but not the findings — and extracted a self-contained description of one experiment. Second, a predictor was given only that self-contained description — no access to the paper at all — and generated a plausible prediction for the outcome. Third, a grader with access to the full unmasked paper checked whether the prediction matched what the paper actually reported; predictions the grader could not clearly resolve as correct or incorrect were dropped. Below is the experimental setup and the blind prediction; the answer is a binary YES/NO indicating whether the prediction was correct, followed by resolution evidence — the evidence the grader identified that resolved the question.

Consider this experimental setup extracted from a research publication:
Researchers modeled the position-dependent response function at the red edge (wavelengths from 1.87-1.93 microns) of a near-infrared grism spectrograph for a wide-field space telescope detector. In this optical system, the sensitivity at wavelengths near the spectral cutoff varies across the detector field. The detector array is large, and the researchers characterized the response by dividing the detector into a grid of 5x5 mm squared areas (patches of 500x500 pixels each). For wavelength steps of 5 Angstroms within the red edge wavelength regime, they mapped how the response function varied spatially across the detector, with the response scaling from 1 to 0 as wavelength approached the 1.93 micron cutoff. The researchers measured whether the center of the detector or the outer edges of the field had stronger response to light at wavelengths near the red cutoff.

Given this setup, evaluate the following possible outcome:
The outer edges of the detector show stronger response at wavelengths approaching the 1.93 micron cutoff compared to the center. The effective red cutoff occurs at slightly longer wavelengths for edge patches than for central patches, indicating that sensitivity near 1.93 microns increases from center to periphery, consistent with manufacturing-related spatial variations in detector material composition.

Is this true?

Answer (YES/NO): NO